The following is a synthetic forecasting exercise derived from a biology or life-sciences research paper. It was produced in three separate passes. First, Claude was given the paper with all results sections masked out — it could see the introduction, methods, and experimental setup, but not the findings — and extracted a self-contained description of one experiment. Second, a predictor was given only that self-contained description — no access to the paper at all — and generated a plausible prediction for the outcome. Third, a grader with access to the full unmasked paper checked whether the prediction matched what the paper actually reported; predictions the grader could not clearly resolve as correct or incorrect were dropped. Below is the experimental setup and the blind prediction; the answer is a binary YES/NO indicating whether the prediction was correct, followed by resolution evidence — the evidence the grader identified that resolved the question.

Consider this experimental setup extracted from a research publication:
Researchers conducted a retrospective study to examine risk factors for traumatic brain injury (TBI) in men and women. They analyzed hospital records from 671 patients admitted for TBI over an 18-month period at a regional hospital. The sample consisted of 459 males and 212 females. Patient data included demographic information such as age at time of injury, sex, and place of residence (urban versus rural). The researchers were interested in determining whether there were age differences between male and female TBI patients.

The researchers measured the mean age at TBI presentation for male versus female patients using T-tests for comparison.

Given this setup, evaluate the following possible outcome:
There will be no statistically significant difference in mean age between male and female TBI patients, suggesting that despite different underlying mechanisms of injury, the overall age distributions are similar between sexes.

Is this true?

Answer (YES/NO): NO